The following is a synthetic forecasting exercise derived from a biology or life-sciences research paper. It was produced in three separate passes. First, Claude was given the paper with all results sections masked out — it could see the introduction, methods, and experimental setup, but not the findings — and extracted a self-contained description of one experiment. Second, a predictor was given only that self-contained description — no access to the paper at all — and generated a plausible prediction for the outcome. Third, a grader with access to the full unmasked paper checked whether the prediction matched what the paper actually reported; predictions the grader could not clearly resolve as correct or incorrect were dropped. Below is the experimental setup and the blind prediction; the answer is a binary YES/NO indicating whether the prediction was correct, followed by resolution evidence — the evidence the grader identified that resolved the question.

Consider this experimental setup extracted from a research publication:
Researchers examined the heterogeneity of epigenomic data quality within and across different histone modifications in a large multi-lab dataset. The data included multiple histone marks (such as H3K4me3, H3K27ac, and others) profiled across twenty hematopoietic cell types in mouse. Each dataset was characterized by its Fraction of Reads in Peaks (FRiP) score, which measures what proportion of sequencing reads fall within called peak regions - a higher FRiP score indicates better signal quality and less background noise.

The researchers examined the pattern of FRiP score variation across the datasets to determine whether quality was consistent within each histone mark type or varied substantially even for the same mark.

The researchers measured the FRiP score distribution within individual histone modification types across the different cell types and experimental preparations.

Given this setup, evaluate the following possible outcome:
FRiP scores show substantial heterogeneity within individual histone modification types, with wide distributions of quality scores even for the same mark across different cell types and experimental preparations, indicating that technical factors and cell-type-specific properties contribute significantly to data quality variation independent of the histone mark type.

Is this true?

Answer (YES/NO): YES